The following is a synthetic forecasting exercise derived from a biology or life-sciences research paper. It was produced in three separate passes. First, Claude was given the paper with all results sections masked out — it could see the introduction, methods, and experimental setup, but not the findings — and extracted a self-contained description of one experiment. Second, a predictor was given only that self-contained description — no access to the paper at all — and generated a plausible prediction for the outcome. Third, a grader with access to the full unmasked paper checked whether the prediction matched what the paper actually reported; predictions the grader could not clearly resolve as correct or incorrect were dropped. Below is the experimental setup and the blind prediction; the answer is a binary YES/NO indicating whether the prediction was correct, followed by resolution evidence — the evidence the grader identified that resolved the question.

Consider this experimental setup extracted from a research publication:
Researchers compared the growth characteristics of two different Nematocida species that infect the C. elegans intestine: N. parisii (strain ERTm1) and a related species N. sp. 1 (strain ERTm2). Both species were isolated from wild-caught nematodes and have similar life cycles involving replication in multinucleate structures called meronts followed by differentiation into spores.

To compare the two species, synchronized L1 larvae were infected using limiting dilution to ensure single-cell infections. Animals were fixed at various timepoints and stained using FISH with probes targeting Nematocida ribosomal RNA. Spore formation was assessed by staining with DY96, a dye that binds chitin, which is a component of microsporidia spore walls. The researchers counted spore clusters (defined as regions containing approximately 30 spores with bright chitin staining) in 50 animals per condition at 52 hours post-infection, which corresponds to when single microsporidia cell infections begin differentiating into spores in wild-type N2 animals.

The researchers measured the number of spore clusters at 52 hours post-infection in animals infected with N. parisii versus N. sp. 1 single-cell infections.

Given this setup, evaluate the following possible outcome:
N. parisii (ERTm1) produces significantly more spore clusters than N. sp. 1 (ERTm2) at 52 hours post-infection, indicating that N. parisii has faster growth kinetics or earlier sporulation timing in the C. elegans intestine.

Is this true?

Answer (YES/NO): NO